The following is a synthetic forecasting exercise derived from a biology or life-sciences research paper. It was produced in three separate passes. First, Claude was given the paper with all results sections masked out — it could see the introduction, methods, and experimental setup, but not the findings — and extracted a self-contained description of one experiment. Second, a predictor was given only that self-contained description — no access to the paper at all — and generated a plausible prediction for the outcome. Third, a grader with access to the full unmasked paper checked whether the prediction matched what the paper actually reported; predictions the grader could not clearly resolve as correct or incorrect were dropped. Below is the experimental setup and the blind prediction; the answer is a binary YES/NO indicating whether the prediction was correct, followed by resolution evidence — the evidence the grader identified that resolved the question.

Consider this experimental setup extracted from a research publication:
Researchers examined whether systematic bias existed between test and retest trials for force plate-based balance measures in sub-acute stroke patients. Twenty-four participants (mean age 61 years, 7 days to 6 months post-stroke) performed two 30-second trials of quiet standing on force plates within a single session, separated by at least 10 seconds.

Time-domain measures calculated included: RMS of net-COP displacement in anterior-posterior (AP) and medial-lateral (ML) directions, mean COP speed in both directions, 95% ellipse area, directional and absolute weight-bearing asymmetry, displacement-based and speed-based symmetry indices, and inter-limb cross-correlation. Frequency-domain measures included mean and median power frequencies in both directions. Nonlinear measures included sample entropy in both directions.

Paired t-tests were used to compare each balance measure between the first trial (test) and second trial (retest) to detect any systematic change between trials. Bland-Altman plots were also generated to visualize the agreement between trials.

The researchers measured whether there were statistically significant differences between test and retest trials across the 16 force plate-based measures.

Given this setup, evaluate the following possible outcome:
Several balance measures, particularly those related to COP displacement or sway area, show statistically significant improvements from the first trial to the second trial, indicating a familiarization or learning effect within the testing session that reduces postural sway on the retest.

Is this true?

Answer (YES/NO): NO